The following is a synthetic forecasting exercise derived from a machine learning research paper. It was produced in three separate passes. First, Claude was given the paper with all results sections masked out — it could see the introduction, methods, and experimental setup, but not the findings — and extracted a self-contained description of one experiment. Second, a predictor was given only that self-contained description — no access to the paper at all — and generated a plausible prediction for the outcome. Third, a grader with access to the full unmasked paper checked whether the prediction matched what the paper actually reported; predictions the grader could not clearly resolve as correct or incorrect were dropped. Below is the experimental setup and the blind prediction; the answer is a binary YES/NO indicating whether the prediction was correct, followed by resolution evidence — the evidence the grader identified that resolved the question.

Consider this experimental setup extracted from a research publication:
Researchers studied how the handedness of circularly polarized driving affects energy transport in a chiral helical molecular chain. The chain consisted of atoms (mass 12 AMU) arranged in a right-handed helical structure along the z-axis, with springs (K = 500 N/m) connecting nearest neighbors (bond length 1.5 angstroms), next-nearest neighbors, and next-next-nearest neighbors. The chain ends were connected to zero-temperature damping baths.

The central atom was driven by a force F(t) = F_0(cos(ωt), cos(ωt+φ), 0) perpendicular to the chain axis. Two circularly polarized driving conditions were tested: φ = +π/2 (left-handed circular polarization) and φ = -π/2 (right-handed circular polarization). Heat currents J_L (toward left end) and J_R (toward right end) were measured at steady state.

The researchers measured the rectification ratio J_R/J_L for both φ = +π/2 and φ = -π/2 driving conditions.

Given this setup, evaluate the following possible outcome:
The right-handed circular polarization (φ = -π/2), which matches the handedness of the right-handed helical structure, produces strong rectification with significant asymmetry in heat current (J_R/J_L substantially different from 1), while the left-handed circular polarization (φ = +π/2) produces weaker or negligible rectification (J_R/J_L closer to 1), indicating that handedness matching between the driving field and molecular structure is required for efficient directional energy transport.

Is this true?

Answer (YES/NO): NO